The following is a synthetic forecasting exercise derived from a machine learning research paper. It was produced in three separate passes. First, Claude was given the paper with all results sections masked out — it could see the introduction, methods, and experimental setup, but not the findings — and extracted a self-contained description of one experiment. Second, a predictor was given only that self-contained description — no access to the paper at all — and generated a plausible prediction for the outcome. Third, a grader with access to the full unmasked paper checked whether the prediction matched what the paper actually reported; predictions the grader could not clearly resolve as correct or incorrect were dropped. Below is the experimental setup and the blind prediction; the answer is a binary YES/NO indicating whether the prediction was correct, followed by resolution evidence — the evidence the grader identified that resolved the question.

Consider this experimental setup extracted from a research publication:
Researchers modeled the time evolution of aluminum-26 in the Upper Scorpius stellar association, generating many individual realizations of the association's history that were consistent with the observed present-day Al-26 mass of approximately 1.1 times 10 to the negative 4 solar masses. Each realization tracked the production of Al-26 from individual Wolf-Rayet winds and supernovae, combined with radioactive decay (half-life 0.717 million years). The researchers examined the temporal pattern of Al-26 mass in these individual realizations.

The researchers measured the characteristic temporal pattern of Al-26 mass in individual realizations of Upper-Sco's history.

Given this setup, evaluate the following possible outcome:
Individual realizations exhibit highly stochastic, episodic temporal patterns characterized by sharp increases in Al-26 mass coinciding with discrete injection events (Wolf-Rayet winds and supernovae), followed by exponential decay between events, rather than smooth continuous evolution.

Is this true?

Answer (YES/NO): YES